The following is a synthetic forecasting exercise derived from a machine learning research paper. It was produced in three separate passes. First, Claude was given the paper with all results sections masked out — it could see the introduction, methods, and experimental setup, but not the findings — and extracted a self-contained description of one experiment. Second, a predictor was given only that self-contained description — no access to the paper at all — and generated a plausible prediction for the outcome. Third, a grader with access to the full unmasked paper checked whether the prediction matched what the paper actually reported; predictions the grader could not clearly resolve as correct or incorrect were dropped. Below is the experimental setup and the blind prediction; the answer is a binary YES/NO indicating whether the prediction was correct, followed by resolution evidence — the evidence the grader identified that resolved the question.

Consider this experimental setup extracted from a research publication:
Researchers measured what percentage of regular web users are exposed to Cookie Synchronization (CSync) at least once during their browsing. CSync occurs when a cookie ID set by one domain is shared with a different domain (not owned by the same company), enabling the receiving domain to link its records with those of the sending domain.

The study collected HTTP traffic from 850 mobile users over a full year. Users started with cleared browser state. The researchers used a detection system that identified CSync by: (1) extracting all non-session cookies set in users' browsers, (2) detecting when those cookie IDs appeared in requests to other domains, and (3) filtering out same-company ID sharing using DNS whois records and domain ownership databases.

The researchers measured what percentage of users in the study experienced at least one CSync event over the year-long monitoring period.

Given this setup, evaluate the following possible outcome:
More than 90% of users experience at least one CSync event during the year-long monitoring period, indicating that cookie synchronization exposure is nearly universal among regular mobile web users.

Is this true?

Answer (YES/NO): YES